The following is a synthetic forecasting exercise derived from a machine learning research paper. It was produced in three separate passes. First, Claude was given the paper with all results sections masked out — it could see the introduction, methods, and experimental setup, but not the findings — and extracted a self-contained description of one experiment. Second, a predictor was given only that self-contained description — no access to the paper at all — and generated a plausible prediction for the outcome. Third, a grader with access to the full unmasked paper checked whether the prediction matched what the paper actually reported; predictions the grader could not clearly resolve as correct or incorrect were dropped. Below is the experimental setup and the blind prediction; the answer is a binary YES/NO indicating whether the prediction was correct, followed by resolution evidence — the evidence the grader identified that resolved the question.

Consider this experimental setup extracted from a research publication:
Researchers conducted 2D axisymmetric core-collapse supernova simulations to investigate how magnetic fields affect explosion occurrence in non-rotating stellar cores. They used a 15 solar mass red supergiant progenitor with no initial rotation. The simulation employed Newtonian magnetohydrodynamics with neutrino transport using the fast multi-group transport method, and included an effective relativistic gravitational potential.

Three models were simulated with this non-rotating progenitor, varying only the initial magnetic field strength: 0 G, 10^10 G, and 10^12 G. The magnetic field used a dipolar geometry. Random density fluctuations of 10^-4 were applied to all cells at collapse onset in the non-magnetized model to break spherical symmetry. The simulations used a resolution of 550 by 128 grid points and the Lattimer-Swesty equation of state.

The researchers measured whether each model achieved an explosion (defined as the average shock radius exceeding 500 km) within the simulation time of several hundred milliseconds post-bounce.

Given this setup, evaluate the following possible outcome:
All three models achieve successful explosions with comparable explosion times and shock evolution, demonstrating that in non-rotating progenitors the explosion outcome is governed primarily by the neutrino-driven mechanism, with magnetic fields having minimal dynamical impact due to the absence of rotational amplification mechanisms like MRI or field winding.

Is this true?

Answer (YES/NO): NO